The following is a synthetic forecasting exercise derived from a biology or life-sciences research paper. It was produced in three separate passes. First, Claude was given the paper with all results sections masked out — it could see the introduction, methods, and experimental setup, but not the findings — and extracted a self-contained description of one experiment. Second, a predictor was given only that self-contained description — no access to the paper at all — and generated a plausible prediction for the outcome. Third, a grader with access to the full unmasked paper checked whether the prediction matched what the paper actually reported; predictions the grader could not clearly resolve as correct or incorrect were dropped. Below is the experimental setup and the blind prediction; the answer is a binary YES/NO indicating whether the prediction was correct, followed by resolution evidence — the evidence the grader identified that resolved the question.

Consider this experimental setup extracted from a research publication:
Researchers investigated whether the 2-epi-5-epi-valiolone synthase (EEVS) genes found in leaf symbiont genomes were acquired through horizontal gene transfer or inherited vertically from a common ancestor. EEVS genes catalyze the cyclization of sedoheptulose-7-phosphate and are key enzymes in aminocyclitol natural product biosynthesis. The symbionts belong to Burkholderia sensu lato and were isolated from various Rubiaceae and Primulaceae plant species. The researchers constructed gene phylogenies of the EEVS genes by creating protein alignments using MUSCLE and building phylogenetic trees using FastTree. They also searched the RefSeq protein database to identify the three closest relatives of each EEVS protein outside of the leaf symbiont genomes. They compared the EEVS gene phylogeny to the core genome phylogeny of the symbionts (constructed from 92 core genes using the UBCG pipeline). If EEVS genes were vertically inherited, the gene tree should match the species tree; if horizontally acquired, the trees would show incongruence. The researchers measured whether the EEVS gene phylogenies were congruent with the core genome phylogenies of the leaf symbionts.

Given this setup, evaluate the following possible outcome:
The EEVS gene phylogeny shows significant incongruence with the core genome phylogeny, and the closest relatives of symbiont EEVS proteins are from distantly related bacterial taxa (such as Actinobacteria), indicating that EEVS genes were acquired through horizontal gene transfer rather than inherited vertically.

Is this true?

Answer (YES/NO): YES